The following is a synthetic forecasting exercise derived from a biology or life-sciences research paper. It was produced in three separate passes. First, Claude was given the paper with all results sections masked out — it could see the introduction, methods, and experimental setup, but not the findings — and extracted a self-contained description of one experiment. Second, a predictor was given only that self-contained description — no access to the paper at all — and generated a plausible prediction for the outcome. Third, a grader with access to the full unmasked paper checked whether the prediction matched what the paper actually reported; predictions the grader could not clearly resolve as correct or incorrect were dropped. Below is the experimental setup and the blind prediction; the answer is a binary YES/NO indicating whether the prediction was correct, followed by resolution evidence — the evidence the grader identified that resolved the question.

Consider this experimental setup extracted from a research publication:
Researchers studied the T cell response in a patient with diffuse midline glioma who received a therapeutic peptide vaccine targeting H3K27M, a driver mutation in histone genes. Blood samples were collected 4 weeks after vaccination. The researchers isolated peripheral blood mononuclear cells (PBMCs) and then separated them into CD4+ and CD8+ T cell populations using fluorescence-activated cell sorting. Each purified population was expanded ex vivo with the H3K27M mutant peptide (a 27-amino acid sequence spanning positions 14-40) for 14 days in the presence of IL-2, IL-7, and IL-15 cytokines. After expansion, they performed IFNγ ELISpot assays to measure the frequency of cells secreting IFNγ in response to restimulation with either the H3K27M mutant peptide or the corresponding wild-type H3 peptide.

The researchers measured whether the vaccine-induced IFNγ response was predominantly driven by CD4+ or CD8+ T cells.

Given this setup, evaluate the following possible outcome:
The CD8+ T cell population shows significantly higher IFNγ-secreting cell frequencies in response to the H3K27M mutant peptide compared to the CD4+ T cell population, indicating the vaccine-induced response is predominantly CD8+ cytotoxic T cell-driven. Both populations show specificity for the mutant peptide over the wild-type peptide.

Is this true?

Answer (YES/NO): NO